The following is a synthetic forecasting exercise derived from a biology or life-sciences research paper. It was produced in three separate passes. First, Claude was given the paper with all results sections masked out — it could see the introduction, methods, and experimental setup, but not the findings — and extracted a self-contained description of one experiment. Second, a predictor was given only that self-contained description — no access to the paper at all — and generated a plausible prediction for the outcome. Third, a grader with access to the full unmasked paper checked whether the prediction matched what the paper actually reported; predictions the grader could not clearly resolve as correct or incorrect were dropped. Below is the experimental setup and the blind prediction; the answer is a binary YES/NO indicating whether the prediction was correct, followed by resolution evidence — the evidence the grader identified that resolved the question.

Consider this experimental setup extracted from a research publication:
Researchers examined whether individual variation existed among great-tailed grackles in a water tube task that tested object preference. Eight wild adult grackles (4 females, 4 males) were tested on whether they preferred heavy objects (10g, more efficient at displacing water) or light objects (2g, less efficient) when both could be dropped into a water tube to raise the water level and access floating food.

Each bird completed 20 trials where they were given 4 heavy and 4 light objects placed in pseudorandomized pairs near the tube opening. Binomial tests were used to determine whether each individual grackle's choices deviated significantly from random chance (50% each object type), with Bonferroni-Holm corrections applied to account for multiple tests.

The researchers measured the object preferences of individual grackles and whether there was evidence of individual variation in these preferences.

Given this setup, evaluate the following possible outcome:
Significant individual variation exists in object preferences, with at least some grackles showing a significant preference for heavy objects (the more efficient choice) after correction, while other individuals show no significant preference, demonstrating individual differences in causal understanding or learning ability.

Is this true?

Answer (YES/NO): YES